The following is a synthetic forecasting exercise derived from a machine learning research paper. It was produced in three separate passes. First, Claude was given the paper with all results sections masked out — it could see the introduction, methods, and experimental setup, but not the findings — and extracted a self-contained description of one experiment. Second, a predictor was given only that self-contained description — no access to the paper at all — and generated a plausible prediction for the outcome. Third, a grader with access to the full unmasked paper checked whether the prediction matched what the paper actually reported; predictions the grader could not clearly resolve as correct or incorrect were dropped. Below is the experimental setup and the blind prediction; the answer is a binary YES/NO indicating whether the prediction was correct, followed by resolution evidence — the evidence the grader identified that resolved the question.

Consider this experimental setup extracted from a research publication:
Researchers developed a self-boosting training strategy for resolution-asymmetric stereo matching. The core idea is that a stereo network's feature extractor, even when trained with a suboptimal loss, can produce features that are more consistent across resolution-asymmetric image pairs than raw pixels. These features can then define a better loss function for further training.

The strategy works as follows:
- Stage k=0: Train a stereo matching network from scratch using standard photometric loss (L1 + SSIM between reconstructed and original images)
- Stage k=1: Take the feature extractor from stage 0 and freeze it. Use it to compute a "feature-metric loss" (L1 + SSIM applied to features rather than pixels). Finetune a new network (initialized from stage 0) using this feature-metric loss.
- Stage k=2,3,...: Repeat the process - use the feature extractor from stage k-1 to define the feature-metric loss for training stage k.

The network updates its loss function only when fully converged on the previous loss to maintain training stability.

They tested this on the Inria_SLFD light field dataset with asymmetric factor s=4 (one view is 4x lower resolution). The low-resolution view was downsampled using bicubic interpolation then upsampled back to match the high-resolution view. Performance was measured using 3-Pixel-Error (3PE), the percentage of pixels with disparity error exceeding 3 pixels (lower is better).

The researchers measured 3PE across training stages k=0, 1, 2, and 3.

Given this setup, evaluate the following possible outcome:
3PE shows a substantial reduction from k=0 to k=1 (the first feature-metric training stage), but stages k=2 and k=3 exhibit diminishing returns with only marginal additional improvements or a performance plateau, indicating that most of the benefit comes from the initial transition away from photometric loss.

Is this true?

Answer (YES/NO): NO